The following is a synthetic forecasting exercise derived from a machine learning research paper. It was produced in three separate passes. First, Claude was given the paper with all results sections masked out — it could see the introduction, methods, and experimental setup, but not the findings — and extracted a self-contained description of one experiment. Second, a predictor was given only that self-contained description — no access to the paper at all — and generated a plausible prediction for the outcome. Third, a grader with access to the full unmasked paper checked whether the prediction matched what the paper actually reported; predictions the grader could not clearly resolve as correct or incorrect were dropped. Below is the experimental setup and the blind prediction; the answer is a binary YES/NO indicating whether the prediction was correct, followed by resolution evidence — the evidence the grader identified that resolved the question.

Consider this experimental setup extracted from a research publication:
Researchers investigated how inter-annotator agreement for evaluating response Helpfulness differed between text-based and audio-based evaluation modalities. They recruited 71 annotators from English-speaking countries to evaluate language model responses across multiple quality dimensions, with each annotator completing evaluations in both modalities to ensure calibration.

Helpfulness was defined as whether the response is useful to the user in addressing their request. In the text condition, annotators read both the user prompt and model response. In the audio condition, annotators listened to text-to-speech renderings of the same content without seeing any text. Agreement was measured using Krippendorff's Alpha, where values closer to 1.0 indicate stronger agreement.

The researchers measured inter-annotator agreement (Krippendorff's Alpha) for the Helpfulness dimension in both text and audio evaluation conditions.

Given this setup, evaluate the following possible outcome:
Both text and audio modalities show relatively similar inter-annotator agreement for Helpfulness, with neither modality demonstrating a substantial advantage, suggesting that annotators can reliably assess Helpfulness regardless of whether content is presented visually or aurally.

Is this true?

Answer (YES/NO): NO